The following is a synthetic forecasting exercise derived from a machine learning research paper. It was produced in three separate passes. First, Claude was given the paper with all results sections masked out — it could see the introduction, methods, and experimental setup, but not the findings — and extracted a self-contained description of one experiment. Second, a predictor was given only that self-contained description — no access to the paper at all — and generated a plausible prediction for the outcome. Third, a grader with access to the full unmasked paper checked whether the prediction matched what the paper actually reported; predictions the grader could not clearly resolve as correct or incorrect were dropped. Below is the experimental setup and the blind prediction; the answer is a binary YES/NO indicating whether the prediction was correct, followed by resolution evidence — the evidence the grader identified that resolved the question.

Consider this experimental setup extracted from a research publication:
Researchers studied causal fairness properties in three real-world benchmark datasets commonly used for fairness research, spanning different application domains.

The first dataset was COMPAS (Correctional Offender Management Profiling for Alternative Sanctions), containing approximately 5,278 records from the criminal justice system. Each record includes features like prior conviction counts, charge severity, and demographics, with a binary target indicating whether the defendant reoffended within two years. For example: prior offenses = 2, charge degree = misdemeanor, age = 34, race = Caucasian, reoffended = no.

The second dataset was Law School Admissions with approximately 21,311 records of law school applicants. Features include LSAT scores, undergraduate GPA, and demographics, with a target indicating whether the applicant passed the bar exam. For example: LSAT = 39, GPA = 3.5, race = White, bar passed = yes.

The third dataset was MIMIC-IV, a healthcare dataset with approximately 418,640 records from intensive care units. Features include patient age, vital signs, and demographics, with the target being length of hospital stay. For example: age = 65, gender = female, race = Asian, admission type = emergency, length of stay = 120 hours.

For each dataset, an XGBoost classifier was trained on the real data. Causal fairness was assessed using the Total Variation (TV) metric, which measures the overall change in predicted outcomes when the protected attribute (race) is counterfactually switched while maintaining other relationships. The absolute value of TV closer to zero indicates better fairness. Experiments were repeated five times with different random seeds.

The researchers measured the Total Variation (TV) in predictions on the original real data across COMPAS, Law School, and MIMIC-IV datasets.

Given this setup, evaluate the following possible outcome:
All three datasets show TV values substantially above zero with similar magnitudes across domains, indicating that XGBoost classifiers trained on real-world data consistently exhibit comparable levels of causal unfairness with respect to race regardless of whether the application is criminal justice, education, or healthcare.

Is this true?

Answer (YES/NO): NO